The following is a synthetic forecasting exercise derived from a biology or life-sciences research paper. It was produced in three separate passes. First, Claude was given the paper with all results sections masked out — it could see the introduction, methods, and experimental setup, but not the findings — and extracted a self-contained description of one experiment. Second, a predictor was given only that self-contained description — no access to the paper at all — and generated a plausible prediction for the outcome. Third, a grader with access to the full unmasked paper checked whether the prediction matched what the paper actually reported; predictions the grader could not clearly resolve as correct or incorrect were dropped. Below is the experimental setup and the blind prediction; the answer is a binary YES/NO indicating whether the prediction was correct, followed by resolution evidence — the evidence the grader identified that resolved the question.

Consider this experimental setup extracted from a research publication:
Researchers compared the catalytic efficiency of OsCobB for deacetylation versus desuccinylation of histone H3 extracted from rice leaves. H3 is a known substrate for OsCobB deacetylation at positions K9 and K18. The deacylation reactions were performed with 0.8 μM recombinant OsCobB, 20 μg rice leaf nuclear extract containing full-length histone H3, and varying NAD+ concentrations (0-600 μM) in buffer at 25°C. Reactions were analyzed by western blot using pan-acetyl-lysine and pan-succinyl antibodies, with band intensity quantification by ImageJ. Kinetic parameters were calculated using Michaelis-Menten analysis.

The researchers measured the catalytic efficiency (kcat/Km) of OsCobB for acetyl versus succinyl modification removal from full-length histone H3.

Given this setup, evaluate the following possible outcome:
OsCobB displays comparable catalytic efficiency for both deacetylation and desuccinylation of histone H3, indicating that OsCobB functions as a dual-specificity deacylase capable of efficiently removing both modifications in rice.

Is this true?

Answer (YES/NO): NO